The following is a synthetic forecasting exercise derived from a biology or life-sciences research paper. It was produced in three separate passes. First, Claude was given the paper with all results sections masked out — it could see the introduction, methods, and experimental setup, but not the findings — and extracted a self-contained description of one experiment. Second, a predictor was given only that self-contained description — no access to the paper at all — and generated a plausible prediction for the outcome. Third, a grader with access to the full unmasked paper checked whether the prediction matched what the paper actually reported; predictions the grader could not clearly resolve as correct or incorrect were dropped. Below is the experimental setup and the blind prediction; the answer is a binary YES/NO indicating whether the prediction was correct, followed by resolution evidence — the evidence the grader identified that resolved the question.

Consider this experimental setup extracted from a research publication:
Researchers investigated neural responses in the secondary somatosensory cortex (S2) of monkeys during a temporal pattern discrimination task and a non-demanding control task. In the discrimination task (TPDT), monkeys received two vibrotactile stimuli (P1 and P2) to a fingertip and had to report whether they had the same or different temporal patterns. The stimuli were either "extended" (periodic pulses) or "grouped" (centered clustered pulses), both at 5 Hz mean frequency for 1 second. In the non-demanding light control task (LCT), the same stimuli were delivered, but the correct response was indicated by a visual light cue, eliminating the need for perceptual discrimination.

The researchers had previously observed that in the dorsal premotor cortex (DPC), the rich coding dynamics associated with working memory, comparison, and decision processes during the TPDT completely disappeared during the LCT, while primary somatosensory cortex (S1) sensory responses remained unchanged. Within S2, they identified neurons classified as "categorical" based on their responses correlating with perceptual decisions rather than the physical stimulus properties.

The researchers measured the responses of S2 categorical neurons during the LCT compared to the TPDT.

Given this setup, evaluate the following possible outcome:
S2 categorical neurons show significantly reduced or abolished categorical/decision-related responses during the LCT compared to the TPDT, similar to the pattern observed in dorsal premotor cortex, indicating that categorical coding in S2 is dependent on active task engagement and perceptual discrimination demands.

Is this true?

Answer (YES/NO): YES